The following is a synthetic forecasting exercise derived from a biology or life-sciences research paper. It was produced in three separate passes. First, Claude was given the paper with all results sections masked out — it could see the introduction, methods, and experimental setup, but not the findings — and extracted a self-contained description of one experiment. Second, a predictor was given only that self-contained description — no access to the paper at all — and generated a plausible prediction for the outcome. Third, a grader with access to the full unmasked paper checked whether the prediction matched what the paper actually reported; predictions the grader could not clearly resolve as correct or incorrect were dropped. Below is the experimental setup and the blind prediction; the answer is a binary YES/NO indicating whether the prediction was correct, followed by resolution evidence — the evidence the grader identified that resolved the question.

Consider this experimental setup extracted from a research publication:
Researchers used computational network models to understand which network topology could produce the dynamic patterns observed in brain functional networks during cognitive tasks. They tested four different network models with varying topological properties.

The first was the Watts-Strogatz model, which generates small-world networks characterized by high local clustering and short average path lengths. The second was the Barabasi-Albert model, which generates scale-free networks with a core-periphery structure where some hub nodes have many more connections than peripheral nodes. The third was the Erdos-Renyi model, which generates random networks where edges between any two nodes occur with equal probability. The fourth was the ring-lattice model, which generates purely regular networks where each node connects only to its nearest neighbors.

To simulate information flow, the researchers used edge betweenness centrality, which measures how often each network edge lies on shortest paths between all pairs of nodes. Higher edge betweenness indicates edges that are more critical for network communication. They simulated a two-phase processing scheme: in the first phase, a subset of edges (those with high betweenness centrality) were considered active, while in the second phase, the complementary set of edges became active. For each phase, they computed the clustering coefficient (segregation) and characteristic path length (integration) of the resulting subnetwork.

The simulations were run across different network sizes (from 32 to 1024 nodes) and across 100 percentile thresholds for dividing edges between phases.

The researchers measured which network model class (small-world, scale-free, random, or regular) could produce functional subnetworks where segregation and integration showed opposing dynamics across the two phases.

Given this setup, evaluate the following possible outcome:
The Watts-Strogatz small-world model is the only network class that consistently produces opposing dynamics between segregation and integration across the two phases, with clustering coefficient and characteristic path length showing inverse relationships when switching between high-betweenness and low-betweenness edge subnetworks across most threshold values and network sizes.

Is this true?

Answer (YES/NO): NO